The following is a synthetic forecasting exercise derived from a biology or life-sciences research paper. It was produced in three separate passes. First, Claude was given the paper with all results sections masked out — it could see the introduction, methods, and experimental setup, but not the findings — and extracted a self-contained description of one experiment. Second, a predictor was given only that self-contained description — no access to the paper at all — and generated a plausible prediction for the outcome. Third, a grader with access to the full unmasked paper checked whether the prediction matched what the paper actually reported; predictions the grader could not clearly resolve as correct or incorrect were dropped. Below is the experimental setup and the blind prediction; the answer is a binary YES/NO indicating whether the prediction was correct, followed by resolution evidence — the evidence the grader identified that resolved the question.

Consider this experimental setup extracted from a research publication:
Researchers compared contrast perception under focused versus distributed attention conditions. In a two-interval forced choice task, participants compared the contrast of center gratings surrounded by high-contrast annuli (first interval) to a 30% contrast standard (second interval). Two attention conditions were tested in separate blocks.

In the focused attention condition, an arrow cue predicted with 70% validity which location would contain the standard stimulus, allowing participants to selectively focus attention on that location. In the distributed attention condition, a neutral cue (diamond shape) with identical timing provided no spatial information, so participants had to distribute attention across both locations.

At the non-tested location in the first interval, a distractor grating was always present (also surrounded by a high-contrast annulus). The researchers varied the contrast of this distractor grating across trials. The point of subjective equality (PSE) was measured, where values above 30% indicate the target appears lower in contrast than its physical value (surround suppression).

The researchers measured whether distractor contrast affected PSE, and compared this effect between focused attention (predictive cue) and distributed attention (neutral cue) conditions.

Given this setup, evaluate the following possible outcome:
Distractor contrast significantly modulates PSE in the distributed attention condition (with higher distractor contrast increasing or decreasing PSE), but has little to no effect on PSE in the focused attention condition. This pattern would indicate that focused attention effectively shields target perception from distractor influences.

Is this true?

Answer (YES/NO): YES